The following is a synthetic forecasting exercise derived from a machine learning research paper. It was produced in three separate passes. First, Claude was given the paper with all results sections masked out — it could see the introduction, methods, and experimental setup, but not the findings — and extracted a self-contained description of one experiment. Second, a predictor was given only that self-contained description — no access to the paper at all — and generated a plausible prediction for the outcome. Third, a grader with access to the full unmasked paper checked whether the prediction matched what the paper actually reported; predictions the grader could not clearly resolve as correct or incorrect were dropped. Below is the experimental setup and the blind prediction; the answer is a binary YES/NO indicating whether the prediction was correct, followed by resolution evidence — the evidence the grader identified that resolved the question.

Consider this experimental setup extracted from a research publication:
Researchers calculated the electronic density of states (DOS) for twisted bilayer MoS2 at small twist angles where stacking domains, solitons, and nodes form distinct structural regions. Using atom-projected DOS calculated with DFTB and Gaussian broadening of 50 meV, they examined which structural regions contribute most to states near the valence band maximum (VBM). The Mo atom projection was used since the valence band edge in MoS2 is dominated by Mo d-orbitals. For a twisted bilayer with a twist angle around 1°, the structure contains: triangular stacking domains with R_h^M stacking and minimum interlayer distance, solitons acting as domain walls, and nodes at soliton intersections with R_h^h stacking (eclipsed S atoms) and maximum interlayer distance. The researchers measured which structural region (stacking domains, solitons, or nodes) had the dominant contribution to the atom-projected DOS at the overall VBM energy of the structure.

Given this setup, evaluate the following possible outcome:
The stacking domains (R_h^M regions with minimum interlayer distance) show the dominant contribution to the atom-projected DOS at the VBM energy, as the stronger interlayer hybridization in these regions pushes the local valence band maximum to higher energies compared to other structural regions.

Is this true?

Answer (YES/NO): YES